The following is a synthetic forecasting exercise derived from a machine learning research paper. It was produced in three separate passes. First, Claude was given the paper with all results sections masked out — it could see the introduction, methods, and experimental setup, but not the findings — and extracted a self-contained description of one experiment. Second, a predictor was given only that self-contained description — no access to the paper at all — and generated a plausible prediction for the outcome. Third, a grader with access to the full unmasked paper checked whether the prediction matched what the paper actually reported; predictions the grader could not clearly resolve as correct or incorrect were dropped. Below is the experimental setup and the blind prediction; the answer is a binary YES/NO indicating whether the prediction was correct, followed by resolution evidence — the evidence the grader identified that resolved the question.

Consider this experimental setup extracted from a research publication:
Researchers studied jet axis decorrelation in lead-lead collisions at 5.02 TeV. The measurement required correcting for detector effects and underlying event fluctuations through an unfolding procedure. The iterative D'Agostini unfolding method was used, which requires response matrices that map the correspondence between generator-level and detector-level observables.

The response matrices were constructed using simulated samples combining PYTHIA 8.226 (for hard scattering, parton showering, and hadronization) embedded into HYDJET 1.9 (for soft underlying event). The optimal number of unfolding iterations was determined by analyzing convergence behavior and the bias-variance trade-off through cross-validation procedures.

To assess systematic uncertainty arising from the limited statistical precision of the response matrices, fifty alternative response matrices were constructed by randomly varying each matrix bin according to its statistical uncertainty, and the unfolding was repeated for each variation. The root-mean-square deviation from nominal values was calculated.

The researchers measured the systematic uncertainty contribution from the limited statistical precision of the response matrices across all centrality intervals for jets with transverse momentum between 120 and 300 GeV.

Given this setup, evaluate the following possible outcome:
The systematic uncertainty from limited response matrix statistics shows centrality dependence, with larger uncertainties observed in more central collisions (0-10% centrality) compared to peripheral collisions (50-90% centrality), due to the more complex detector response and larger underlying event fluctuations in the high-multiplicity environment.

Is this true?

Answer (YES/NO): NO